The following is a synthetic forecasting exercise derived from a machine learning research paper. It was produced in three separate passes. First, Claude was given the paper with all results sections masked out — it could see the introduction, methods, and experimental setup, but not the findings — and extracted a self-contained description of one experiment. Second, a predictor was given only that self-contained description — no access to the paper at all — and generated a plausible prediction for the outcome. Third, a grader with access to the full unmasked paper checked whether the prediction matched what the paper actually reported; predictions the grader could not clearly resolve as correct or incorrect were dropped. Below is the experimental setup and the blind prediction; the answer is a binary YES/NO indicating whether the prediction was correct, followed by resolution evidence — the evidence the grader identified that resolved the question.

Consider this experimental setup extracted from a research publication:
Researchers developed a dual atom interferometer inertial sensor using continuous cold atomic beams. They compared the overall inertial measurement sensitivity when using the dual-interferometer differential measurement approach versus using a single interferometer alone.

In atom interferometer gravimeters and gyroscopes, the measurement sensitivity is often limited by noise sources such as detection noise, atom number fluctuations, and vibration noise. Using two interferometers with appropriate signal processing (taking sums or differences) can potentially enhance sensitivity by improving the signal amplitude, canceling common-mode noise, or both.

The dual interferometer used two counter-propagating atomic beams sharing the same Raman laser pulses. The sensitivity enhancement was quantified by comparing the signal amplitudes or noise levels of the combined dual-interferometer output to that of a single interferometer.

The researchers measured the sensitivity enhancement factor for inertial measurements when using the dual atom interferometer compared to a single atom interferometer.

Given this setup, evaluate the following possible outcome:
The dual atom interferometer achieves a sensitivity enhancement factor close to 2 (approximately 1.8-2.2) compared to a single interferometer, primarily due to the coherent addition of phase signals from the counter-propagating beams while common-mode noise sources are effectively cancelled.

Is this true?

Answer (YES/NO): YES